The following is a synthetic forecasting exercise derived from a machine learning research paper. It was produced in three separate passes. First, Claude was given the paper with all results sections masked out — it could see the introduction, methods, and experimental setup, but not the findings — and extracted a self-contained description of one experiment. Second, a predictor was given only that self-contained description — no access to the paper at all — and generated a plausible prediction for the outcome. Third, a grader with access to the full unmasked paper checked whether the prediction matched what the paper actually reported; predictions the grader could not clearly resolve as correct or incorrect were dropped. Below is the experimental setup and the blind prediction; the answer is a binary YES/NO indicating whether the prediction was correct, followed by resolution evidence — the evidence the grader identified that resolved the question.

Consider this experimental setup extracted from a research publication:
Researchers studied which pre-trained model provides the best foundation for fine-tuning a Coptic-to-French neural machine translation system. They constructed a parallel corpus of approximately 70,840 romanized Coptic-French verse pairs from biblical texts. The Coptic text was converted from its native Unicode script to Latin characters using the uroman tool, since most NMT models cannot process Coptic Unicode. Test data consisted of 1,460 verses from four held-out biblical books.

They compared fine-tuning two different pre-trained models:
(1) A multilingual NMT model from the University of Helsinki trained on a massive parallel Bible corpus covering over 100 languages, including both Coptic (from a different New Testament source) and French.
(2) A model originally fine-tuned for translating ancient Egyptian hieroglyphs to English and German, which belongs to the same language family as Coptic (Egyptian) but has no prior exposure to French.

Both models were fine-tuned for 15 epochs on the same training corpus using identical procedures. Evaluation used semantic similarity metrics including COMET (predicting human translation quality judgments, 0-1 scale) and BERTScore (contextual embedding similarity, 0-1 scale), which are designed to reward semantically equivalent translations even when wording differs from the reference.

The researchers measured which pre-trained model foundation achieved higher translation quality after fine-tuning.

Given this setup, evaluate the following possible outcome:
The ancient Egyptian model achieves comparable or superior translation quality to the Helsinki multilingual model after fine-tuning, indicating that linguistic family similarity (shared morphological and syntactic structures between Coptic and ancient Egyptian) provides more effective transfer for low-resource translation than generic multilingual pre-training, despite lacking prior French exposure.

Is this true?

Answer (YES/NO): NO